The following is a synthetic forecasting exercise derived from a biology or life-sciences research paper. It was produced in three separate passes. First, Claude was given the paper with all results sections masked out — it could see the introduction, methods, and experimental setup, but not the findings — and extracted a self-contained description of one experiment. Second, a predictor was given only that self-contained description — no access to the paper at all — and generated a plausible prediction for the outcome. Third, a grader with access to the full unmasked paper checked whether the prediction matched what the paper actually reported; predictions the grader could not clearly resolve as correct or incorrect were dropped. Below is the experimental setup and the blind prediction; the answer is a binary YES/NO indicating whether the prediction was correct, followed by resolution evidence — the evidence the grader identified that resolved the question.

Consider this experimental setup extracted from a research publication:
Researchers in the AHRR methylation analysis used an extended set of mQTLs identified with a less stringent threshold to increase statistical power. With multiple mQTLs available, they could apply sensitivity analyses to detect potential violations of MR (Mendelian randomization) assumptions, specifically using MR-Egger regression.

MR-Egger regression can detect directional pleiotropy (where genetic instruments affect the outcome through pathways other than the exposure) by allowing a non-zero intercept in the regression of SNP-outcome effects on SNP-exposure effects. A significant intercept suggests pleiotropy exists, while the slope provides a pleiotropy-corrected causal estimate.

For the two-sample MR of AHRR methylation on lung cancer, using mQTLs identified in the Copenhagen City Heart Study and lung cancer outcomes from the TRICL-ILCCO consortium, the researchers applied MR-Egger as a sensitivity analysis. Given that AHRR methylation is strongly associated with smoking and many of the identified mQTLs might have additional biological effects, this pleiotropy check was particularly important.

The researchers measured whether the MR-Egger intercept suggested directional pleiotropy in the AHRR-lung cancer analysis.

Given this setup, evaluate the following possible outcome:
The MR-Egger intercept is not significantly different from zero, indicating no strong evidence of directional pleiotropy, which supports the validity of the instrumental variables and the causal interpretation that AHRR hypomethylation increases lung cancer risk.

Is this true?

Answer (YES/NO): NO